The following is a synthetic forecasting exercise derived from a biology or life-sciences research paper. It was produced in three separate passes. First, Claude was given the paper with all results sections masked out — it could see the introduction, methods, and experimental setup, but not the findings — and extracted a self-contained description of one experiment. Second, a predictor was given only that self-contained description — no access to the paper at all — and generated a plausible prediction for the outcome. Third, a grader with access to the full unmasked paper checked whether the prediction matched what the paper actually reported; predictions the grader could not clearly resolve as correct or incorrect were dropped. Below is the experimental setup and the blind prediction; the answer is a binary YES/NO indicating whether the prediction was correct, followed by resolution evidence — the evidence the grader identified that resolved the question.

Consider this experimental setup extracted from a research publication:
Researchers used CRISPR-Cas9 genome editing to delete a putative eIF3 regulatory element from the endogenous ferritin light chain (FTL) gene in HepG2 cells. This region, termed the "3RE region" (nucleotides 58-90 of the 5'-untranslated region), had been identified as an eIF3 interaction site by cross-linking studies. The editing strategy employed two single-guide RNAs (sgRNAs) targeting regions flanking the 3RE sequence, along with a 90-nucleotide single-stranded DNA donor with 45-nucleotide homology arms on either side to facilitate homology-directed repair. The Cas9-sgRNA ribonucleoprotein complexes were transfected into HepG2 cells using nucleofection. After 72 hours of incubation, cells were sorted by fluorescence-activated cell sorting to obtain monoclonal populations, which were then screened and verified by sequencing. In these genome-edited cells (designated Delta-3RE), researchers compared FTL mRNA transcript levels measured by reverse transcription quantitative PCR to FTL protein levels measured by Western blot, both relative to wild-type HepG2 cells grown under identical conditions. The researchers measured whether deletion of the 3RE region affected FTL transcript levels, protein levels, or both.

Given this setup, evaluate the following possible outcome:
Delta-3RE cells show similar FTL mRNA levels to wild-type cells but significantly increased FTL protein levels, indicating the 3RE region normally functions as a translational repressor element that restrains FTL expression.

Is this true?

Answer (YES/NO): YES